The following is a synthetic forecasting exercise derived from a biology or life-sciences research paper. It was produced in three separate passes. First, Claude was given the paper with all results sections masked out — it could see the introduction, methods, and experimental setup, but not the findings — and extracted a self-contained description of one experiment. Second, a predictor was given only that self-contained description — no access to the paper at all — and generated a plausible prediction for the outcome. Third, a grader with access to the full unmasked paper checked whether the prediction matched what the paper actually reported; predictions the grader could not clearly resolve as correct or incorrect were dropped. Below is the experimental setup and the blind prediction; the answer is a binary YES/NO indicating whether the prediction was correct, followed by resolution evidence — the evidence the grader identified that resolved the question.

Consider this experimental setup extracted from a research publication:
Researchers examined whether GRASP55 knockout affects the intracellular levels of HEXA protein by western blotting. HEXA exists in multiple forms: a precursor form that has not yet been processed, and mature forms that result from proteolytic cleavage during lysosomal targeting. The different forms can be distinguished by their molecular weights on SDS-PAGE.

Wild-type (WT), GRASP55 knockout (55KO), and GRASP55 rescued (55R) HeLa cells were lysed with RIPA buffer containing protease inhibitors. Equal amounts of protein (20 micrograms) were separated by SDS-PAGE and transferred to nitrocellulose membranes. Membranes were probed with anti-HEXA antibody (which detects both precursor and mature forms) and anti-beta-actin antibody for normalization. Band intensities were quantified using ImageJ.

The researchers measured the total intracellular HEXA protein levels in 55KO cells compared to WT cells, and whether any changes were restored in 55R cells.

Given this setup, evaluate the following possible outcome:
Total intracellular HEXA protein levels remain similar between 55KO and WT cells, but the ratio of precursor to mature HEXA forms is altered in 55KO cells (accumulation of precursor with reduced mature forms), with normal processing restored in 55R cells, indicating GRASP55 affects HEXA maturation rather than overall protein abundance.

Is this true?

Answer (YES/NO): NO